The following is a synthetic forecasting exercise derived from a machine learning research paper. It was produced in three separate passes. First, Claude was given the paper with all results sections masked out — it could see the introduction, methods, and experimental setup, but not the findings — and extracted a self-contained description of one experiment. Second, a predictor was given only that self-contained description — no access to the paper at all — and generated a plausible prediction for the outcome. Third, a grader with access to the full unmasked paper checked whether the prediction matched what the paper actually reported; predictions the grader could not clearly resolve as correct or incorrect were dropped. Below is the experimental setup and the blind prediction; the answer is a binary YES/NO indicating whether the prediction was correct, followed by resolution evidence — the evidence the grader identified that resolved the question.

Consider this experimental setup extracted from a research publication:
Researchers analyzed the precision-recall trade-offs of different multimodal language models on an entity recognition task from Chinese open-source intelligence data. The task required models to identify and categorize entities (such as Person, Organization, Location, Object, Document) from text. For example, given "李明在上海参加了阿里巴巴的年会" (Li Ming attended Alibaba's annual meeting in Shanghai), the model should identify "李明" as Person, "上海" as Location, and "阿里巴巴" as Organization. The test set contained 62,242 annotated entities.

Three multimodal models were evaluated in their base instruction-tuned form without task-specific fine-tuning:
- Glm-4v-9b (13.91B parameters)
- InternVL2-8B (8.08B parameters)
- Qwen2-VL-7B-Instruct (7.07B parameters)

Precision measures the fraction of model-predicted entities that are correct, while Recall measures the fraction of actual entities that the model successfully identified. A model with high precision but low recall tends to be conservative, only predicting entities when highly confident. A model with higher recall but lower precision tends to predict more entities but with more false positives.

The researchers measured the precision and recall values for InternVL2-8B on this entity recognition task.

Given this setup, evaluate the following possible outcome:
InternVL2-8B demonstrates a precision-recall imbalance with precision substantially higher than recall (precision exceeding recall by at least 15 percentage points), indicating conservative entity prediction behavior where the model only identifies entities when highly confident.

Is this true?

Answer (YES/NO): YES